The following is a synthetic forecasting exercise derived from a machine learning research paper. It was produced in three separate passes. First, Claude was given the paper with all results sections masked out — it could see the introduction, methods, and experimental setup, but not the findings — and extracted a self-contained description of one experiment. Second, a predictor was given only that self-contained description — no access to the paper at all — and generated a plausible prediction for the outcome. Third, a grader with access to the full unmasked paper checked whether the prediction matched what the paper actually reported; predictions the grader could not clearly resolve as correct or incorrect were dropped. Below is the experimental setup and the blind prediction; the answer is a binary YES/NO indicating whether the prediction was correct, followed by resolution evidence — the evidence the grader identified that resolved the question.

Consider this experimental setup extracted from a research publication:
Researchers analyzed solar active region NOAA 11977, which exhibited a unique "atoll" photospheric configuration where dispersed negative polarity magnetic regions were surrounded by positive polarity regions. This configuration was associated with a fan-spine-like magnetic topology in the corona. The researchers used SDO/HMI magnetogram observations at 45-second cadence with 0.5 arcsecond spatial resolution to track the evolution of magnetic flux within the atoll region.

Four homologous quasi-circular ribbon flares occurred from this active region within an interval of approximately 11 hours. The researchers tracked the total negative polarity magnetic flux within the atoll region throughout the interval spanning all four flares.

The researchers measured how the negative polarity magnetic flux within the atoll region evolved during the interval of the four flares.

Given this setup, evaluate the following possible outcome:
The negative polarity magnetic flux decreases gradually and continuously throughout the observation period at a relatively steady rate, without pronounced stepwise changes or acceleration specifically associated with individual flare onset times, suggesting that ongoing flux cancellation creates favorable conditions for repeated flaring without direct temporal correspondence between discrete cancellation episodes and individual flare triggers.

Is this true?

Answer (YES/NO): NO